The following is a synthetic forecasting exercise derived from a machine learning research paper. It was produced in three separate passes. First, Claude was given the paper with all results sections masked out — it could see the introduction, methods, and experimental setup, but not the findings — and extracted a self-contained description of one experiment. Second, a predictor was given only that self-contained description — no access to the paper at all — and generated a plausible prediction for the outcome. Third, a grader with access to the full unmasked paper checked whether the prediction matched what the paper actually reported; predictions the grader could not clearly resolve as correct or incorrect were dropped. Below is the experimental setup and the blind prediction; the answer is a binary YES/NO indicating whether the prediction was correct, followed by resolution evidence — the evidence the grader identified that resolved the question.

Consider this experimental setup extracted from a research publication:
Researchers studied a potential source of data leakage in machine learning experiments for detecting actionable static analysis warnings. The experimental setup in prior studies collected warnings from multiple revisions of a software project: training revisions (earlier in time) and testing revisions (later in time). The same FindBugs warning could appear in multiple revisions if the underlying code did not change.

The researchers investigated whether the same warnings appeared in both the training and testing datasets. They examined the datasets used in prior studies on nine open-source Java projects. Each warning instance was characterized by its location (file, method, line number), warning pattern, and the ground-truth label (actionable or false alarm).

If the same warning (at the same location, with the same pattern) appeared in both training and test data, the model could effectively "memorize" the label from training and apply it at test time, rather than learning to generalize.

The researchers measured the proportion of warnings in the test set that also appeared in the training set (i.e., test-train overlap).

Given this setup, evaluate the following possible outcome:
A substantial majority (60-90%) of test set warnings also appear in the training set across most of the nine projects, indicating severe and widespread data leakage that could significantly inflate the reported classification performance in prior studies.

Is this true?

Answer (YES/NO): NO